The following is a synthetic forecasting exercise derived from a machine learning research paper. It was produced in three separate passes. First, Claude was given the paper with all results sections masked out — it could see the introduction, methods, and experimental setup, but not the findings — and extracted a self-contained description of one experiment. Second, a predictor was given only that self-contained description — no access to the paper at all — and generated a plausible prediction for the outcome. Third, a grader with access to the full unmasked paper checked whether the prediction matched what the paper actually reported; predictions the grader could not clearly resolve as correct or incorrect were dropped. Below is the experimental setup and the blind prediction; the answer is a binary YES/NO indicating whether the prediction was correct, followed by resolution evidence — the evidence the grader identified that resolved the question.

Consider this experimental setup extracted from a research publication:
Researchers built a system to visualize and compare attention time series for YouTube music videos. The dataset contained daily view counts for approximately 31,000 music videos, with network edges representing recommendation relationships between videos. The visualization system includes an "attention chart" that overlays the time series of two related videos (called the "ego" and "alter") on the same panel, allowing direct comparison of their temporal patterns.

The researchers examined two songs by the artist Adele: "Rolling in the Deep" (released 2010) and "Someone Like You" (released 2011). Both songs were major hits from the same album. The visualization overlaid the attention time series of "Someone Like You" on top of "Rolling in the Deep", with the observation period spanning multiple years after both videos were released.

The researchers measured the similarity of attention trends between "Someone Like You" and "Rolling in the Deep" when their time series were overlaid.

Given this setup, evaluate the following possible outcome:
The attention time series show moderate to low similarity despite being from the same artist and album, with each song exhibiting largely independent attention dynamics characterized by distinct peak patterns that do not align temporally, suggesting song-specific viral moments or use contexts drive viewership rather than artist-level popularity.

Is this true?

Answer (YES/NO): NO